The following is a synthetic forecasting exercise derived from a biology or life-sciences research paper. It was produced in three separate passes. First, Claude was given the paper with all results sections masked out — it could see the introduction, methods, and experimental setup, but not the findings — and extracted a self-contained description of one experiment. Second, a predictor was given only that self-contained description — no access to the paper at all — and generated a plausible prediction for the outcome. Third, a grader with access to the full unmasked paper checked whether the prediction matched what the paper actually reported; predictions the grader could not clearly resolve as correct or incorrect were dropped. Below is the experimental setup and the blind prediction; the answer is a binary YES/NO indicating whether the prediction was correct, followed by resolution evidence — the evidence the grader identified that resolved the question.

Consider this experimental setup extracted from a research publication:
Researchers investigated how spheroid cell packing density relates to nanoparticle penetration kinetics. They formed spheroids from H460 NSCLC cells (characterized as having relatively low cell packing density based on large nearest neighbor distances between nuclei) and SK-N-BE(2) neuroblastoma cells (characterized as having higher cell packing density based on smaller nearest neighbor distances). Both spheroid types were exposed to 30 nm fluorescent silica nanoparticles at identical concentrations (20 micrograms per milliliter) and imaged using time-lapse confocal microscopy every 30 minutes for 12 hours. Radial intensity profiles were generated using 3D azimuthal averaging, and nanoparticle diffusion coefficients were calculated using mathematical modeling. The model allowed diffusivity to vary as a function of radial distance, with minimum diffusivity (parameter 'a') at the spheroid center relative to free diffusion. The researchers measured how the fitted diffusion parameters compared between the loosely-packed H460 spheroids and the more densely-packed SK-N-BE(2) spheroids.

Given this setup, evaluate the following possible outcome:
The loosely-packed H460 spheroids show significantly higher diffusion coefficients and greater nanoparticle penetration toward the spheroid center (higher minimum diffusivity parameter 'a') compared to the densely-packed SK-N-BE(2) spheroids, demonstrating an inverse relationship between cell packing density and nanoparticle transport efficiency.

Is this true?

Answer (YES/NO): NO